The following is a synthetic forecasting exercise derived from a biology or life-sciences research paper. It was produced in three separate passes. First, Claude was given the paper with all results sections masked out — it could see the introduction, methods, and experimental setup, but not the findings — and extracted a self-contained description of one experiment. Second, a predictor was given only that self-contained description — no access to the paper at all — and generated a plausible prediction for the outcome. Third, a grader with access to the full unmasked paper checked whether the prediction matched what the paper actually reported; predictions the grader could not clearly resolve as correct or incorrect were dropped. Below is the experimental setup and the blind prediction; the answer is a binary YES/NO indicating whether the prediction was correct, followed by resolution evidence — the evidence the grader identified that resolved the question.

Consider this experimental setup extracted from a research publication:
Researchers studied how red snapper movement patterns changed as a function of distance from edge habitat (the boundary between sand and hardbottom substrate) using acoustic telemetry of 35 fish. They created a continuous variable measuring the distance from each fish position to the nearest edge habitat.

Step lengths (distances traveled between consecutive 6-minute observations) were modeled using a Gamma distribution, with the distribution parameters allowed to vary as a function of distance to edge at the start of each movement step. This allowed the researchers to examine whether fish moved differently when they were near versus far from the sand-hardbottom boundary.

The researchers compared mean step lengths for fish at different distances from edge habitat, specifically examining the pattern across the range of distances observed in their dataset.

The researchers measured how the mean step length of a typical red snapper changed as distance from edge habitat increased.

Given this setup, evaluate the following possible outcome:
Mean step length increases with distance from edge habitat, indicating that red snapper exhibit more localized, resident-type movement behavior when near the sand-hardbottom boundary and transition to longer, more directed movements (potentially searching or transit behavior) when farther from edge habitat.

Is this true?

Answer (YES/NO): YES